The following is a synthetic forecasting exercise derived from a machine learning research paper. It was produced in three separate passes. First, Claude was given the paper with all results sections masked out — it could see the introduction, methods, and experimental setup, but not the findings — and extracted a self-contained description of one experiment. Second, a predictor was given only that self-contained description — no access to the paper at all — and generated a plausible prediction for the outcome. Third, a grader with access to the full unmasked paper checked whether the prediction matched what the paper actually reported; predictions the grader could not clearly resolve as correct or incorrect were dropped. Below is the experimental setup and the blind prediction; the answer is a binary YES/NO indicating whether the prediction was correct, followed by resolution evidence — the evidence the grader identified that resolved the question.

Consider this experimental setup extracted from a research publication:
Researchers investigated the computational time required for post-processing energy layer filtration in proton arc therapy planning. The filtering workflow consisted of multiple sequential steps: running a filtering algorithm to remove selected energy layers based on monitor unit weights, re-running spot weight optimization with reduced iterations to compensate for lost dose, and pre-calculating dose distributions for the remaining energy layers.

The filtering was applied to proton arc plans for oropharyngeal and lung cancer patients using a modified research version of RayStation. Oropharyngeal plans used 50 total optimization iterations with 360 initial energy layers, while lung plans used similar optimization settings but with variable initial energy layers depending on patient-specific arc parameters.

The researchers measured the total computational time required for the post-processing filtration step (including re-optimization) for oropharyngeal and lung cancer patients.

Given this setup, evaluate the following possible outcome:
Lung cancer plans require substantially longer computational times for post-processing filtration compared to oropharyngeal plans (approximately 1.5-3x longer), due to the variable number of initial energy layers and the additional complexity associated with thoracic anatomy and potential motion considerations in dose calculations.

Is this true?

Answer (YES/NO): NO